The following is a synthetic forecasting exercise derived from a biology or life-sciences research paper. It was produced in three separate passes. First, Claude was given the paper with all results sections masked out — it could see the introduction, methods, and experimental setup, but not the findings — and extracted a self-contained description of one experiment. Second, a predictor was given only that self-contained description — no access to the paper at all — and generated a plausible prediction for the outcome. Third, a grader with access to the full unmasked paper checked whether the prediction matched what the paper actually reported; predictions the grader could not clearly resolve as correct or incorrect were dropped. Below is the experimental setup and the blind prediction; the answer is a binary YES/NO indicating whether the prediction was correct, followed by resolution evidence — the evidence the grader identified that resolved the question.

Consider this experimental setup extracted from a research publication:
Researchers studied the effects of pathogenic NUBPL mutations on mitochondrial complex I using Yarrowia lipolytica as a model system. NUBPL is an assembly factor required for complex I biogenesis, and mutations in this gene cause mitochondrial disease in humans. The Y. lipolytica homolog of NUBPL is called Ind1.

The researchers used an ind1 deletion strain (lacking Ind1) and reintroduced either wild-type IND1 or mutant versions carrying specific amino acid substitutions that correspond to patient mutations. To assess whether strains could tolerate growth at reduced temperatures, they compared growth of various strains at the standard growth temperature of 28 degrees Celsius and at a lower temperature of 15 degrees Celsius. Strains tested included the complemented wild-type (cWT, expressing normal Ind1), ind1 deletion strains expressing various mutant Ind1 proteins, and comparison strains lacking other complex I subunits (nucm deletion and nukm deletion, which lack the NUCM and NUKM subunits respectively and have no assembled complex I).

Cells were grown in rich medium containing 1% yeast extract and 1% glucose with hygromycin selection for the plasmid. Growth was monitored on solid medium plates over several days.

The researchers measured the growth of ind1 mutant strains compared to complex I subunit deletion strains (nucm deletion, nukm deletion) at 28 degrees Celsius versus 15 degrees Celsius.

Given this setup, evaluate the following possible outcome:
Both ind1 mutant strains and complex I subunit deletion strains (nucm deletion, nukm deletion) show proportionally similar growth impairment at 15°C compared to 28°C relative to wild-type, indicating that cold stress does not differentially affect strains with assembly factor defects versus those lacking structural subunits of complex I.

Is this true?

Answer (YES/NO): NO